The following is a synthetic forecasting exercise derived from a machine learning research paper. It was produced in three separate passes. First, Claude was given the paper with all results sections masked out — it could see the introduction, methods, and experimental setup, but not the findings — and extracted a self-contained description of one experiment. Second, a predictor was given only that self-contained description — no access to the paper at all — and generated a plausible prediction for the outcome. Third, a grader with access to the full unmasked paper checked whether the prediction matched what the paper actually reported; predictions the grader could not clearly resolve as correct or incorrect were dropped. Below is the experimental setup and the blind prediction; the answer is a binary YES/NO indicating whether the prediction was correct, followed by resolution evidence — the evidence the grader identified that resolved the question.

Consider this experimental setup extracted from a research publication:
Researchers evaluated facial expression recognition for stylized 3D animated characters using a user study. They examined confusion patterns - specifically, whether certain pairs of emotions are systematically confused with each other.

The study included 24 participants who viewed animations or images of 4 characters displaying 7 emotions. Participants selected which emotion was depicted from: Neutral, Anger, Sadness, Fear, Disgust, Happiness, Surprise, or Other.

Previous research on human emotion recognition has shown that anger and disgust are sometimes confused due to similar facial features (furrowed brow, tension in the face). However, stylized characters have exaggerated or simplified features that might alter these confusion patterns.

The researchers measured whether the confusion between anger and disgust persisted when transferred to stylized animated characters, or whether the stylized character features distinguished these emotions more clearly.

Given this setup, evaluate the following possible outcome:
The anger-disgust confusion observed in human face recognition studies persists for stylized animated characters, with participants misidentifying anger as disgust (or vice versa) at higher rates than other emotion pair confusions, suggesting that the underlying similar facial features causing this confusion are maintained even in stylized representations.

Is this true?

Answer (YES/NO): NO